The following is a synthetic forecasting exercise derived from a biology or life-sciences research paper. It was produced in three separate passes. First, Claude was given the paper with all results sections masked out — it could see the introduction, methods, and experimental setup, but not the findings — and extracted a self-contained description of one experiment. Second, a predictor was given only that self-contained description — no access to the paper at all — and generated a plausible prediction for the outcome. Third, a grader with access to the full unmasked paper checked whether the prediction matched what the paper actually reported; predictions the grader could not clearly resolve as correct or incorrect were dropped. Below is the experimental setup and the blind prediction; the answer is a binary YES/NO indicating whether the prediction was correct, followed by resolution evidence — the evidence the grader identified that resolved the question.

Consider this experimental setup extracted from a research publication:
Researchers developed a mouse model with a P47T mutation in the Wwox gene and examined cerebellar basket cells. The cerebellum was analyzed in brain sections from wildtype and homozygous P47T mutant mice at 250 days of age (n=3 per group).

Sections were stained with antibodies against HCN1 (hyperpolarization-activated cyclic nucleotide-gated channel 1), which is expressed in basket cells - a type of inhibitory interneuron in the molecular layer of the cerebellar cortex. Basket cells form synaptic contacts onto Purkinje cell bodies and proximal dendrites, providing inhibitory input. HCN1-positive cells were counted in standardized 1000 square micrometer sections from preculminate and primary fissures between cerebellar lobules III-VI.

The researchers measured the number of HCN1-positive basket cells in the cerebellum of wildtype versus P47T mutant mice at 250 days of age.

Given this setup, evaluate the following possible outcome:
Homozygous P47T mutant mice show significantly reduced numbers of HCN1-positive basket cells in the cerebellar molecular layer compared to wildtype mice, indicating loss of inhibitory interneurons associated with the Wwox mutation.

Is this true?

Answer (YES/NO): NO